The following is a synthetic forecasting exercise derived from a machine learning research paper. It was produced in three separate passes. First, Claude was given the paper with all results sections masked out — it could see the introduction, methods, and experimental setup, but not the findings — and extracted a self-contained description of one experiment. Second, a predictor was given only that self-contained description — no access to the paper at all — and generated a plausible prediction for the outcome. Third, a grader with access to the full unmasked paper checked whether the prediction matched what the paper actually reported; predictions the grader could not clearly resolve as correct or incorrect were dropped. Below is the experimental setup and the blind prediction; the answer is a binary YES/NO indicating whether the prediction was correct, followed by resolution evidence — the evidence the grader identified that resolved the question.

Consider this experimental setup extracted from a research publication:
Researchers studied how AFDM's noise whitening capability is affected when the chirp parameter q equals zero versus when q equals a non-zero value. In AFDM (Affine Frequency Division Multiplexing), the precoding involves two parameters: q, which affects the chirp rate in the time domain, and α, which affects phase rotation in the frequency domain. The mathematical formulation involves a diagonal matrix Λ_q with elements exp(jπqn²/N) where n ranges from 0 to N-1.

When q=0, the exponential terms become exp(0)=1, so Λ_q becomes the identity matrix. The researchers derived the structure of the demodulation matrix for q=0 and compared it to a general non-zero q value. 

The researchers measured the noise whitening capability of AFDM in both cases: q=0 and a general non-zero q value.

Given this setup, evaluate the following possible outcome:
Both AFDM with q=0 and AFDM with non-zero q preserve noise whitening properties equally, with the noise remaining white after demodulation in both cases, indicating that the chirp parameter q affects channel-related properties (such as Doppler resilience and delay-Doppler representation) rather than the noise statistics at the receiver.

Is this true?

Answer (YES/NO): NO